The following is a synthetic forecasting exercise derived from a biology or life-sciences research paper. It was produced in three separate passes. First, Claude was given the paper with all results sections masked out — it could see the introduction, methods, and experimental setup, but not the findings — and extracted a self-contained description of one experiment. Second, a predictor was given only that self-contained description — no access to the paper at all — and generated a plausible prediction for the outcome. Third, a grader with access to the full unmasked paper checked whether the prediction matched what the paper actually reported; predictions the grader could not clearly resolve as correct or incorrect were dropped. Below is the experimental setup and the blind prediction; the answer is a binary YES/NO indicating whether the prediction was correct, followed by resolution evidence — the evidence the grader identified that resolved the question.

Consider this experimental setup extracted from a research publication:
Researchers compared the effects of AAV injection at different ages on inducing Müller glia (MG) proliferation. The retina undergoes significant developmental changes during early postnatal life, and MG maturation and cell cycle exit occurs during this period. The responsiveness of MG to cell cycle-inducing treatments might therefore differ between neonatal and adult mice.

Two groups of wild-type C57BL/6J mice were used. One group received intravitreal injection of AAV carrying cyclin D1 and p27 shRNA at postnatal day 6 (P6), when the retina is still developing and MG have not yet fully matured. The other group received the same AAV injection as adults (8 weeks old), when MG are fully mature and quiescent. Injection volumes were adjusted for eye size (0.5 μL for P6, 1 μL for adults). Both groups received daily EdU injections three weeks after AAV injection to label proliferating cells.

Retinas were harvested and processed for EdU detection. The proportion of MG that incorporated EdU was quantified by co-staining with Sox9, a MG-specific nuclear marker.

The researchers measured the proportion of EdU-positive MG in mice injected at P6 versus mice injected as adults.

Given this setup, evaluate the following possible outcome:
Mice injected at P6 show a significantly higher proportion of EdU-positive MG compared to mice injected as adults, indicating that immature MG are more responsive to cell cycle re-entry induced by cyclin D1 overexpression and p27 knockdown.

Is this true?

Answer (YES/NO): NO